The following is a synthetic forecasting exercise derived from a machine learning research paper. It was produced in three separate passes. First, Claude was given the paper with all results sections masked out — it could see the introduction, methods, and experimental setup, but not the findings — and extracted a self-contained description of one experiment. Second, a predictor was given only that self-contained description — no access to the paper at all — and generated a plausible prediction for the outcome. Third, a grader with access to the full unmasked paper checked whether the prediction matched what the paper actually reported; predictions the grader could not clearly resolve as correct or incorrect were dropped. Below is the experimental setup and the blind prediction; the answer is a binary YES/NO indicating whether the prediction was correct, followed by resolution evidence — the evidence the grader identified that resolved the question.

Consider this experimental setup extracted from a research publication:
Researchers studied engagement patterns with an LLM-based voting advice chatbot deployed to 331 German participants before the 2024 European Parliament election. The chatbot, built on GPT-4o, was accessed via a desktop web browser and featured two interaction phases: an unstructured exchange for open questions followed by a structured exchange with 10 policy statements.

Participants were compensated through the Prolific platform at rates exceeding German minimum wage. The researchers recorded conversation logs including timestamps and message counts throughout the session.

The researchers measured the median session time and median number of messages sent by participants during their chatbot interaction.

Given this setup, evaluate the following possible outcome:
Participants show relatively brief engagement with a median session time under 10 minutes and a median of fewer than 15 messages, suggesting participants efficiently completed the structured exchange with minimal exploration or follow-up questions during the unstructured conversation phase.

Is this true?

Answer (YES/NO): NO